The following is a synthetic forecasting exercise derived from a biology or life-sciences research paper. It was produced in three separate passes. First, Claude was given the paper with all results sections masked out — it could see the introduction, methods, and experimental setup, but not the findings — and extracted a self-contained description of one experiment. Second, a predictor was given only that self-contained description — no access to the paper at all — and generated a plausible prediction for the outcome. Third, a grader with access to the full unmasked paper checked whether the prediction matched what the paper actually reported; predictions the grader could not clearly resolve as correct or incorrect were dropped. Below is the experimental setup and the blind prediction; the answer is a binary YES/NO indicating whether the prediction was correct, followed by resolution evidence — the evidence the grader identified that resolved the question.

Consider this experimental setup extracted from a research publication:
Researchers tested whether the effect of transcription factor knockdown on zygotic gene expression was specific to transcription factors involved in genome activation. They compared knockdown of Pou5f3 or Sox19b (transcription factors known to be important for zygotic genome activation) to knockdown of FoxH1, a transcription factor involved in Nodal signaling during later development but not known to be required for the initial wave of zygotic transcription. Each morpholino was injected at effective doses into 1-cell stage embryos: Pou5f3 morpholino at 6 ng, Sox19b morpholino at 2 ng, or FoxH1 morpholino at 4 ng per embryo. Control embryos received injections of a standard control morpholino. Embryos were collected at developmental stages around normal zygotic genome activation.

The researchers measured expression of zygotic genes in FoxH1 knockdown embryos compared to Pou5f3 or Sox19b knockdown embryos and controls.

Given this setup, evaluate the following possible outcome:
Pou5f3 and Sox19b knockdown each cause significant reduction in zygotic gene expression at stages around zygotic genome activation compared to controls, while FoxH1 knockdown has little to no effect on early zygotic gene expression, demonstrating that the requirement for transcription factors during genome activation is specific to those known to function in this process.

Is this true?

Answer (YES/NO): NO